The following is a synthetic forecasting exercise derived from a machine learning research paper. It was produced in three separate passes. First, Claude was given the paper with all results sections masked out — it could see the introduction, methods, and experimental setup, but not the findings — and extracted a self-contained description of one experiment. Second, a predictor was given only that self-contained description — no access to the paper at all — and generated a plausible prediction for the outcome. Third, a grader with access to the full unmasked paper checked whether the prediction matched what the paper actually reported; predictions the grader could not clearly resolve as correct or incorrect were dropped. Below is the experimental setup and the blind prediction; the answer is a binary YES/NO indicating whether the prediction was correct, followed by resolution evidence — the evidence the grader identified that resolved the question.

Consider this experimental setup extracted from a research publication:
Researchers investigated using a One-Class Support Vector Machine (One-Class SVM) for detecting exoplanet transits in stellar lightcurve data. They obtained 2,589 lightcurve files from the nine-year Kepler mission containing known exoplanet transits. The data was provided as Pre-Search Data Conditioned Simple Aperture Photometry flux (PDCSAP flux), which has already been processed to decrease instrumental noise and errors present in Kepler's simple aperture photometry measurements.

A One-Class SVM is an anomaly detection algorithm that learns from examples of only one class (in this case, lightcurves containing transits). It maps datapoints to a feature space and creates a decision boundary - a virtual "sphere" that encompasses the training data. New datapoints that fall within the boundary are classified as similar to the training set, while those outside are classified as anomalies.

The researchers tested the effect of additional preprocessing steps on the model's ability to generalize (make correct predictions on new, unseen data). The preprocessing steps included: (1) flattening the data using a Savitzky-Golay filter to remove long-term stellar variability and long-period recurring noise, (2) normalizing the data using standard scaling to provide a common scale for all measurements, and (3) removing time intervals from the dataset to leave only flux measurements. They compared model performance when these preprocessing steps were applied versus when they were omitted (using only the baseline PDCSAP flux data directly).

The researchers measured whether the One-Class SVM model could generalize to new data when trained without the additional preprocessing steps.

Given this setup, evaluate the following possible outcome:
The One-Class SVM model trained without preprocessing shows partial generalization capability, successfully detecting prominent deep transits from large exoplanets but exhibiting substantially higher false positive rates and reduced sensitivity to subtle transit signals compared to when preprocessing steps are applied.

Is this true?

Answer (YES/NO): NO